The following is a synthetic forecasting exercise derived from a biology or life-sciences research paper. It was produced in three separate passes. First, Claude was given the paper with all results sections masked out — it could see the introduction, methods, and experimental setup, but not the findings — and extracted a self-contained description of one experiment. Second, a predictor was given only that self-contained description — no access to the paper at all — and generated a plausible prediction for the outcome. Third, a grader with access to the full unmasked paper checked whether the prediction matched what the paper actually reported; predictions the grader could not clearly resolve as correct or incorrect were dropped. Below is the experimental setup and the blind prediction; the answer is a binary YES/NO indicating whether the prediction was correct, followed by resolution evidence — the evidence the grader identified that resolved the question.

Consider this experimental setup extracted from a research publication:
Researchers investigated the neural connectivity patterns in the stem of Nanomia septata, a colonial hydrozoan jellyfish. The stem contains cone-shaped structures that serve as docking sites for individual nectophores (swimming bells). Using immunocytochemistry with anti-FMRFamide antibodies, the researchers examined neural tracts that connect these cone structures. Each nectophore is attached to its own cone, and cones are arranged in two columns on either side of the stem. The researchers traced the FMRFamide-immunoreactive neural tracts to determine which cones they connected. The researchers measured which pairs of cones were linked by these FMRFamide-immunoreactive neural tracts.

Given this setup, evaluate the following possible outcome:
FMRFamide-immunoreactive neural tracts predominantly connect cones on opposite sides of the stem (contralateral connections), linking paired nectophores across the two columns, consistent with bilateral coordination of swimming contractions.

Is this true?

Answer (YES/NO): NO